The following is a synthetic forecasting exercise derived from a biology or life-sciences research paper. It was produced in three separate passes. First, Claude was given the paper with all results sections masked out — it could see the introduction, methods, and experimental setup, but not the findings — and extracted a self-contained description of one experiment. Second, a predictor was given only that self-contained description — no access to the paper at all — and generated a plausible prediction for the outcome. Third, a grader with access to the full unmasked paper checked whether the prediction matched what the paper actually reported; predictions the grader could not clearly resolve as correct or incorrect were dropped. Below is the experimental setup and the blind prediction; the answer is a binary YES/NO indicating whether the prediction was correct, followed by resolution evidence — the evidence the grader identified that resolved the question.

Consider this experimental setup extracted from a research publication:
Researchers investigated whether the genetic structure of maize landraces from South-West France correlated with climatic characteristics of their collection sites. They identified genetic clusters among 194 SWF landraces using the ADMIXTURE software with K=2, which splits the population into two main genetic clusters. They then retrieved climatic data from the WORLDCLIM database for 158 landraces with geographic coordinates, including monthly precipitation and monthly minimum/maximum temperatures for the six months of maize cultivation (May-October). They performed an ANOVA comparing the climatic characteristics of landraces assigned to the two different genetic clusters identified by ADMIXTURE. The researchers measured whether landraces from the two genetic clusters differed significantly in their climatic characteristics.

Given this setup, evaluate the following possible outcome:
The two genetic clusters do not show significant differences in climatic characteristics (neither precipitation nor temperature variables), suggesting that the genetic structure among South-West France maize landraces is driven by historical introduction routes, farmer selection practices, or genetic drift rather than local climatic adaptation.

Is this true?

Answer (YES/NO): NO